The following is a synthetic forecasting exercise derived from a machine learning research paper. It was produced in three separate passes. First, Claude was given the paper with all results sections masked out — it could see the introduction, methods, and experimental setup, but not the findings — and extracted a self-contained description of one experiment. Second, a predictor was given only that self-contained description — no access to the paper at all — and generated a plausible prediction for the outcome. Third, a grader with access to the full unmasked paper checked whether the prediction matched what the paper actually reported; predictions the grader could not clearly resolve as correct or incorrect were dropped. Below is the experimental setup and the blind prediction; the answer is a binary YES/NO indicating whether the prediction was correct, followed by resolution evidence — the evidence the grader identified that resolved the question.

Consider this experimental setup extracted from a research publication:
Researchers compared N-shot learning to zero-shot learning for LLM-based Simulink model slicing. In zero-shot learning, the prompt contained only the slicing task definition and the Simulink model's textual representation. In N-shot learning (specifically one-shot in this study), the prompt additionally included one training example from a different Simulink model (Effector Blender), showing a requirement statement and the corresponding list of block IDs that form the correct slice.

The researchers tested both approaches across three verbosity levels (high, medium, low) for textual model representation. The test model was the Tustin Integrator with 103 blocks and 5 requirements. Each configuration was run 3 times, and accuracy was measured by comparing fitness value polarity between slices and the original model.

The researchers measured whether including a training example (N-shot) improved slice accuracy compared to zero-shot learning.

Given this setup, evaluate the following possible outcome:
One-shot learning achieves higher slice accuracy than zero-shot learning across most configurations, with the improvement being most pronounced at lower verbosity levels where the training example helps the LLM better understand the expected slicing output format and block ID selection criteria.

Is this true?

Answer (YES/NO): NO